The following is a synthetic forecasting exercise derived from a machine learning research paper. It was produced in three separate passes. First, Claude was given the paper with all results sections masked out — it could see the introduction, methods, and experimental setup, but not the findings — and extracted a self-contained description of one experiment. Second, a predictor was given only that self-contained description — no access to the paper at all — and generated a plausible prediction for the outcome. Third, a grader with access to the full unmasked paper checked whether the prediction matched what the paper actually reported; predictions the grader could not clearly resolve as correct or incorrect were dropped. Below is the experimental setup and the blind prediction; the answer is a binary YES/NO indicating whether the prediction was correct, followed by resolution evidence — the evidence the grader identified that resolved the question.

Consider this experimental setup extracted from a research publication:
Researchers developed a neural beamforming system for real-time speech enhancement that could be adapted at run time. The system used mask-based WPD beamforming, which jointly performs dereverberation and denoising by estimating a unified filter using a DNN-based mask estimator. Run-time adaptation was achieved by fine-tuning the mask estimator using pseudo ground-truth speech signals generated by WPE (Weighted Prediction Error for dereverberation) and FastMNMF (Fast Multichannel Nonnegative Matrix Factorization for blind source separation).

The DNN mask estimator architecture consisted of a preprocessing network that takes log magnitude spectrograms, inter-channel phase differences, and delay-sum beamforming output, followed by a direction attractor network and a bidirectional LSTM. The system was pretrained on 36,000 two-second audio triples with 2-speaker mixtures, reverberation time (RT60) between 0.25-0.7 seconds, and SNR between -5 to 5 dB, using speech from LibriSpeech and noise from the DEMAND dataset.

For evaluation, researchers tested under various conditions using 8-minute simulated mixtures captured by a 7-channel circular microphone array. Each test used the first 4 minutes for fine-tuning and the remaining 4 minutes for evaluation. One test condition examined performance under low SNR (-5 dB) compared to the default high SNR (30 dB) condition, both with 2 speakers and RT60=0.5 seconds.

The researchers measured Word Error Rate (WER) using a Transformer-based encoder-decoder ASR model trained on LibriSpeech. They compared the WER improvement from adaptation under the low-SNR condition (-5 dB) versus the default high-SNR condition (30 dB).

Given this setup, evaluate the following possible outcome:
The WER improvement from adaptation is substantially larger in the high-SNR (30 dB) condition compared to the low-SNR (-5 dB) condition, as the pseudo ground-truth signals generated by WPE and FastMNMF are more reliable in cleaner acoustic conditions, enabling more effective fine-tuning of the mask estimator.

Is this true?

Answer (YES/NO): YES